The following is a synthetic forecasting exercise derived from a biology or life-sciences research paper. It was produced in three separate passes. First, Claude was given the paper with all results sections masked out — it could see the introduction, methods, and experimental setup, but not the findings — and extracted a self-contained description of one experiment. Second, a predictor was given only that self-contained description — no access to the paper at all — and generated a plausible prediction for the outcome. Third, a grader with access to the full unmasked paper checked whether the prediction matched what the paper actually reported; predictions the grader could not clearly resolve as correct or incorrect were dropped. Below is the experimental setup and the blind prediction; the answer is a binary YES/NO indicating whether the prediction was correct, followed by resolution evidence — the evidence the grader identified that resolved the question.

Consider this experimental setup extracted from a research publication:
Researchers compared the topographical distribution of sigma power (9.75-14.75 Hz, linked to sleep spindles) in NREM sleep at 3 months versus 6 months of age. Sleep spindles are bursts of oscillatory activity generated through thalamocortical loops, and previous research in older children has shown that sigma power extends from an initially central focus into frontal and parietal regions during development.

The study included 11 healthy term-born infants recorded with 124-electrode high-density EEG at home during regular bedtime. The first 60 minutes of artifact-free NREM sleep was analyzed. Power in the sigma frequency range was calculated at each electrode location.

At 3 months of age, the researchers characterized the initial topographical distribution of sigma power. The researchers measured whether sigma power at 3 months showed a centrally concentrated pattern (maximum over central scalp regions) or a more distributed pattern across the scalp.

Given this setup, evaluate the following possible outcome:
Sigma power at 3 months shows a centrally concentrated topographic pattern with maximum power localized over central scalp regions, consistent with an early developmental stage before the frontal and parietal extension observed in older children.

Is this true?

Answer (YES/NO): YES